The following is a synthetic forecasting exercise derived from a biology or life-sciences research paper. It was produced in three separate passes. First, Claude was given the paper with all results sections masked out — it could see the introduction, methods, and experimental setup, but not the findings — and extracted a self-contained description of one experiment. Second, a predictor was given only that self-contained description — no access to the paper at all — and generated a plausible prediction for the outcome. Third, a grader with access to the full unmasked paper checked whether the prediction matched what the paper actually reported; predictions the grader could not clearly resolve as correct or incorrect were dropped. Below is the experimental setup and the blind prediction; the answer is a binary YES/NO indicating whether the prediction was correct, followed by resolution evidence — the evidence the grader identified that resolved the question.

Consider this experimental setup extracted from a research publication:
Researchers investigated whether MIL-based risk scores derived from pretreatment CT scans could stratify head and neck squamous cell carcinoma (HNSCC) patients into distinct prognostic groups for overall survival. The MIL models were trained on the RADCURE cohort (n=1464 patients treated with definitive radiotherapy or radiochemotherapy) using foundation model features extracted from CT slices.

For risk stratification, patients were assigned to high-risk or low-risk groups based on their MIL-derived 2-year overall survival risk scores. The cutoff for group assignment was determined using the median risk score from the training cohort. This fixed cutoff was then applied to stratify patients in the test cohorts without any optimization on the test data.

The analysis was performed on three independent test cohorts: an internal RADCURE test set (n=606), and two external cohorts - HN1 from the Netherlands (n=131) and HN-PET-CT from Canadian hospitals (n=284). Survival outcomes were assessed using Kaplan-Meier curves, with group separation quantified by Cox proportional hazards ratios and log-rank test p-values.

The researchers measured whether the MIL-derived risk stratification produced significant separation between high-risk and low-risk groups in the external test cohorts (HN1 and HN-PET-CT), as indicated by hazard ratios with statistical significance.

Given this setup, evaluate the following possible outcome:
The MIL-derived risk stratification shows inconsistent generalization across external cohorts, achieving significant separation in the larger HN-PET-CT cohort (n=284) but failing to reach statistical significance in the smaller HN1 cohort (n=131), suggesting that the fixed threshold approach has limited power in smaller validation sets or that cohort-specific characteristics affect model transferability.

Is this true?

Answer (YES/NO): NO